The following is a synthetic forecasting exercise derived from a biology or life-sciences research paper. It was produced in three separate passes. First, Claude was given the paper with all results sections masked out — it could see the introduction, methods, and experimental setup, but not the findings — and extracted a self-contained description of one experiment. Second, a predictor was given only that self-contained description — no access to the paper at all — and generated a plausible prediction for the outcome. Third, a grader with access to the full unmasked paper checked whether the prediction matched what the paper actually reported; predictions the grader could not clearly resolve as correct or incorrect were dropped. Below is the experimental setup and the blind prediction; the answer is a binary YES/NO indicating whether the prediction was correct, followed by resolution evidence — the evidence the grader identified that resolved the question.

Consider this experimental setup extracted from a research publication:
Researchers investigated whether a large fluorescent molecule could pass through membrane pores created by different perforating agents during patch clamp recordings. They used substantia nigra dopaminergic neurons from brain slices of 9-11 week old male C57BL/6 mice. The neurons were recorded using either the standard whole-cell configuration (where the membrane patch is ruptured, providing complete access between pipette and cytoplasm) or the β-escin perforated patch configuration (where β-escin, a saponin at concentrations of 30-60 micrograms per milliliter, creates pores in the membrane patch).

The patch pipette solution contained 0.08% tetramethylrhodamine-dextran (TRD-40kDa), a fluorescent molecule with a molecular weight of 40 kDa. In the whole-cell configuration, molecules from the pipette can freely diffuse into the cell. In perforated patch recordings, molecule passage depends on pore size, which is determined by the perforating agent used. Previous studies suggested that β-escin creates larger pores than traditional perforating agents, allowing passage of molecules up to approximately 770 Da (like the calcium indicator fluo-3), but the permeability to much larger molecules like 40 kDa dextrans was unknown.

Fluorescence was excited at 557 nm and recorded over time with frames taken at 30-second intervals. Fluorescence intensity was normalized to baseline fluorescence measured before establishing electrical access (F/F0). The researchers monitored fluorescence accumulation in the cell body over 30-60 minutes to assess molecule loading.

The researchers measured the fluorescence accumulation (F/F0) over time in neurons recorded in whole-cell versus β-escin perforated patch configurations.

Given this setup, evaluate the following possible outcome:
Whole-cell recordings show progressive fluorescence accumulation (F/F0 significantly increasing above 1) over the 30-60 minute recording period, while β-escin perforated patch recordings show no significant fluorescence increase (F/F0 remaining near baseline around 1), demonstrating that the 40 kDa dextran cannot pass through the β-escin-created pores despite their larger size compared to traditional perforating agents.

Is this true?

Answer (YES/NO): YES